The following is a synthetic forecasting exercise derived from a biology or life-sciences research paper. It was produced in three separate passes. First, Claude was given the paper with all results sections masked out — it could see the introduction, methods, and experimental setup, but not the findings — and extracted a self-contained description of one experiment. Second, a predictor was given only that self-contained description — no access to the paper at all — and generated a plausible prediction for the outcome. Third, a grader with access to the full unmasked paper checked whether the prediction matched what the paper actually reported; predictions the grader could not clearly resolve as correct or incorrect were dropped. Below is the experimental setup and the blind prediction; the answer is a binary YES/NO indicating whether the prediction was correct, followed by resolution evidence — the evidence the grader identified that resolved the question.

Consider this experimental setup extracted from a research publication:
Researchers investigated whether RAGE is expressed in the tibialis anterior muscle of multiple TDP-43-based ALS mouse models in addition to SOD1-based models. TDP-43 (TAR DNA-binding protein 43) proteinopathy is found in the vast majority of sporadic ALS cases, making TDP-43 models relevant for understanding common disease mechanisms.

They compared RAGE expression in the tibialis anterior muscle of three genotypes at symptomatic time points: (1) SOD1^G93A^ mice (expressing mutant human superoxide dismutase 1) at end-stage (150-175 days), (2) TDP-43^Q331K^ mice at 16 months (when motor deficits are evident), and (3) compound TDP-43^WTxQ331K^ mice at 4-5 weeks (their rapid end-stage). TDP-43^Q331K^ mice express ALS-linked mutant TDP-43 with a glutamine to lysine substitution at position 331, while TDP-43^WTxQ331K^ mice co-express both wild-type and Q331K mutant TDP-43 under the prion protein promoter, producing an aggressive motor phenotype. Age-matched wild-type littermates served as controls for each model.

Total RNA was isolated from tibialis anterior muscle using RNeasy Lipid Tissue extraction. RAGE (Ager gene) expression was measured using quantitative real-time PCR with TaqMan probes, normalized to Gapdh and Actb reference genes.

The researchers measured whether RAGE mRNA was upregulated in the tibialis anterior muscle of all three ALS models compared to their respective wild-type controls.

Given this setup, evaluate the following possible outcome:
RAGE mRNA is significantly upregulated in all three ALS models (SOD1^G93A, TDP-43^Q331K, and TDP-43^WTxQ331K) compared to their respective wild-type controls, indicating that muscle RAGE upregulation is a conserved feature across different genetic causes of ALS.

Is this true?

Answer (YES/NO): YES